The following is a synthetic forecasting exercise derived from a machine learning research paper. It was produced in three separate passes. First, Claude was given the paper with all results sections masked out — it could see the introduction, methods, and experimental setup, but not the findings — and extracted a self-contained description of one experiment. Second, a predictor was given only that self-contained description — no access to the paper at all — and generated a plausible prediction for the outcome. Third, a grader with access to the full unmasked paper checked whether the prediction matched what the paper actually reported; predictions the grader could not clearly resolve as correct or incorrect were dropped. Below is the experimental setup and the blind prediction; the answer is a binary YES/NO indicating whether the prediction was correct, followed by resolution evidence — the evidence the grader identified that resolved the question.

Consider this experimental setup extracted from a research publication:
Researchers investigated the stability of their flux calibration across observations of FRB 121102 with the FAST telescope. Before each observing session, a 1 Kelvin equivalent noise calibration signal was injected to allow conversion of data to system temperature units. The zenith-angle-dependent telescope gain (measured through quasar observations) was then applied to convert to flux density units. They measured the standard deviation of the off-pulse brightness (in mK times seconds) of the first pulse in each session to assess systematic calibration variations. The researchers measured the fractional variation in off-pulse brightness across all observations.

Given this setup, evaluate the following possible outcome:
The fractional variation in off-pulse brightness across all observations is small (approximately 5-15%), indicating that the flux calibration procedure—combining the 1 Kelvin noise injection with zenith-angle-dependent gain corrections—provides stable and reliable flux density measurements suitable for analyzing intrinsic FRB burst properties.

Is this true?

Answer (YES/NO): YES